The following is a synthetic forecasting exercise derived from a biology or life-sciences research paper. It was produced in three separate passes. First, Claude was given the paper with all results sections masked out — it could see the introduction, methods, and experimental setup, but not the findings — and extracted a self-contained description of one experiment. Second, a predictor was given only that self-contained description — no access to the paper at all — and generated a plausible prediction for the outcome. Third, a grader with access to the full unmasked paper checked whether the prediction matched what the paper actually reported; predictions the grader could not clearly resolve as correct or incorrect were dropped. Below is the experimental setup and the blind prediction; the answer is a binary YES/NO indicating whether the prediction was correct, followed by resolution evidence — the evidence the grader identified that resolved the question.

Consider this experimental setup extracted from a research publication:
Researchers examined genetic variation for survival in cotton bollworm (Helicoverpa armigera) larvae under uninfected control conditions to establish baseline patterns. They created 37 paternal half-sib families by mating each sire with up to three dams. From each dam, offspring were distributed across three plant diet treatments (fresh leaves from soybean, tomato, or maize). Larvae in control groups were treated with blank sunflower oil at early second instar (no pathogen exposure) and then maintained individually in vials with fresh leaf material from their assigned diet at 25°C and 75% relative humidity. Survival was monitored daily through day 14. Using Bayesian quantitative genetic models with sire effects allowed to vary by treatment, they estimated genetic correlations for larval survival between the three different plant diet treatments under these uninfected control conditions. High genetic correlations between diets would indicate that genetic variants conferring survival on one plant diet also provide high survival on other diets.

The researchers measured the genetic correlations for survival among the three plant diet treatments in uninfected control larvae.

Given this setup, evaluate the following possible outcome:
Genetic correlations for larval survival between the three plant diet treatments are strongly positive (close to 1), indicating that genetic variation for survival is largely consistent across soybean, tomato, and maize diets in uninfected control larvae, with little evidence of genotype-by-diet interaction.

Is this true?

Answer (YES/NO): NO